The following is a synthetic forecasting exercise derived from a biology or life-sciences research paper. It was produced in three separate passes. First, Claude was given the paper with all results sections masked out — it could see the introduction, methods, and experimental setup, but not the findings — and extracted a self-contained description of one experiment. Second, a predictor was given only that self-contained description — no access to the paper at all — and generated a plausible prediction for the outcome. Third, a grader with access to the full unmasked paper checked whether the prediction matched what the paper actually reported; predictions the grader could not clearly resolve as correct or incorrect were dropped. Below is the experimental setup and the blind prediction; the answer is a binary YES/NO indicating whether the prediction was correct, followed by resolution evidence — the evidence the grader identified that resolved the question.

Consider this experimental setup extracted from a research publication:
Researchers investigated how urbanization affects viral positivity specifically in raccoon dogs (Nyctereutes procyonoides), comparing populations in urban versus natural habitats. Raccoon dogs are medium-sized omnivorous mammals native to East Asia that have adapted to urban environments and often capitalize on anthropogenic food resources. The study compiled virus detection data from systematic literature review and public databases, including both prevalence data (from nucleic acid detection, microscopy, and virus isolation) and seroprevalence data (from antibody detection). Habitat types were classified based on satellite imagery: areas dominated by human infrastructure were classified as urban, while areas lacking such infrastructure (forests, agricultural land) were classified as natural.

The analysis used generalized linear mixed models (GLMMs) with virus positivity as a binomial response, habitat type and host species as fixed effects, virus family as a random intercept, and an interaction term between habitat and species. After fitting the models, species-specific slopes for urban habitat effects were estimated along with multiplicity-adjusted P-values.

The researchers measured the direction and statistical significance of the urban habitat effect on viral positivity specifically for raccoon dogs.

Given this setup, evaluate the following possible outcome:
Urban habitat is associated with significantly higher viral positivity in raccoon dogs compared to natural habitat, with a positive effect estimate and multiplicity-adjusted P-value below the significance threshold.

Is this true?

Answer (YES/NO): YES